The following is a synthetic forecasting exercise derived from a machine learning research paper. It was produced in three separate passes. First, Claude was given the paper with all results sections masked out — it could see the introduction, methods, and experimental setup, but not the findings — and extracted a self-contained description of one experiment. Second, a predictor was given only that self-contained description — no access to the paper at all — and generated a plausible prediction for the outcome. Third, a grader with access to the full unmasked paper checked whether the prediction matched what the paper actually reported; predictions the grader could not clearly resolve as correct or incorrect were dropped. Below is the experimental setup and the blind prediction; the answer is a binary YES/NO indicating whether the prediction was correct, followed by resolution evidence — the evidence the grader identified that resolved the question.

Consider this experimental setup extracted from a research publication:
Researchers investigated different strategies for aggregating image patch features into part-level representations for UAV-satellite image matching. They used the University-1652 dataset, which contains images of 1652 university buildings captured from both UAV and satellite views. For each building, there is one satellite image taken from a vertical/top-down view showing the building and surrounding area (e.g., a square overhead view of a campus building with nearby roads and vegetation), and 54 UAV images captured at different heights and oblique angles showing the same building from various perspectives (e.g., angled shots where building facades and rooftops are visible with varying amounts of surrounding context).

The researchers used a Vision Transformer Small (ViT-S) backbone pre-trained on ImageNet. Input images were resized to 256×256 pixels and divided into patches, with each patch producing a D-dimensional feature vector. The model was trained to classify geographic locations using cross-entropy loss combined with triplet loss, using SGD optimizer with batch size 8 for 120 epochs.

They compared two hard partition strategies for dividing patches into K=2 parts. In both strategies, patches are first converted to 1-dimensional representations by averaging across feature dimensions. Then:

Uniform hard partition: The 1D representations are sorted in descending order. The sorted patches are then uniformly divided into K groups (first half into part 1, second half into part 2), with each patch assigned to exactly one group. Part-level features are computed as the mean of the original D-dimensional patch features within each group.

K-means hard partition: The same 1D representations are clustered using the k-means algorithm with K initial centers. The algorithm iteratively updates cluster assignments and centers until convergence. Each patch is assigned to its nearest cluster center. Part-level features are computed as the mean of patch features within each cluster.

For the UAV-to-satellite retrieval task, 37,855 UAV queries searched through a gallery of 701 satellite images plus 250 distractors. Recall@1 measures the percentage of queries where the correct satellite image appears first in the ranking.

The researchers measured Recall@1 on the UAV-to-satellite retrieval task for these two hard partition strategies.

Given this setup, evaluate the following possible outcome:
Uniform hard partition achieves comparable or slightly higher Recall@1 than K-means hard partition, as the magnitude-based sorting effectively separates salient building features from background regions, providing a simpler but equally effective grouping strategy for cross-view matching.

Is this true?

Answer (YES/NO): NO